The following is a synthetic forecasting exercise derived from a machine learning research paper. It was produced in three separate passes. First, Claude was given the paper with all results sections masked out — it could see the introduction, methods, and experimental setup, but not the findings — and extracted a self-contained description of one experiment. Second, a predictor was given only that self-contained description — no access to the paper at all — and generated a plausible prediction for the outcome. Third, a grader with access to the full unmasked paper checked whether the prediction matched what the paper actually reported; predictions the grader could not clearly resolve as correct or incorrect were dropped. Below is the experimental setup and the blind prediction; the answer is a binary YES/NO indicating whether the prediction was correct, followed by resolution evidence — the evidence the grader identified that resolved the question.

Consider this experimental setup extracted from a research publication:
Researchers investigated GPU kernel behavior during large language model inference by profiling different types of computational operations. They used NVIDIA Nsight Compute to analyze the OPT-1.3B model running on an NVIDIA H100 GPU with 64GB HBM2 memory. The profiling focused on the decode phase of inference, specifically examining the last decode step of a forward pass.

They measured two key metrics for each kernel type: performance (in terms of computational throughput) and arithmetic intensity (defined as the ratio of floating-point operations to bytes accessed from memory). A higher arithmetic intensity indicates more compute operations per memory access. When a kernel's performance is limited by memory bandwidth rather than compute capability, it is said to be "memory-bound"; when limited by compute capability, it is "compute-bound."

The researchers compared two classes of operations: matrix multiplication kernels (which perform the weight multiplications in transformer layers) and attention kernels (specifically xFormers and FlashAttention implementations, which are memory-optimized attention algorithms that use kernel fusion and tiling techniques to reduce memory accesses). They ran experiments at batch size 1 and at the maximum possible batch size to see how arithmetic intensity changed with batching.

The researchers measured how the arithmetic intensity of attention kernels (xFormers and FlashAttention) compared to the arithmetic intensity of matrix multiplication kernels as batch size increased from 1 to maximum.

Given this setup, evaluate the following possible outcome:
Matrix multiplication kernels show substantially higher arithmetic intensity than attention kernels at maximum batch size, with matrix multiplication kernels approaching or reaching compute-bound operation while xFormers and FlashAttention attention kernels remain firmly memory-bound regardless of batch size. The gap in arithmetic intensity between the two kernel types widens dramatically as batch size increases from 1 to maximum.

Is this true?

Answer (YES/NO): NO